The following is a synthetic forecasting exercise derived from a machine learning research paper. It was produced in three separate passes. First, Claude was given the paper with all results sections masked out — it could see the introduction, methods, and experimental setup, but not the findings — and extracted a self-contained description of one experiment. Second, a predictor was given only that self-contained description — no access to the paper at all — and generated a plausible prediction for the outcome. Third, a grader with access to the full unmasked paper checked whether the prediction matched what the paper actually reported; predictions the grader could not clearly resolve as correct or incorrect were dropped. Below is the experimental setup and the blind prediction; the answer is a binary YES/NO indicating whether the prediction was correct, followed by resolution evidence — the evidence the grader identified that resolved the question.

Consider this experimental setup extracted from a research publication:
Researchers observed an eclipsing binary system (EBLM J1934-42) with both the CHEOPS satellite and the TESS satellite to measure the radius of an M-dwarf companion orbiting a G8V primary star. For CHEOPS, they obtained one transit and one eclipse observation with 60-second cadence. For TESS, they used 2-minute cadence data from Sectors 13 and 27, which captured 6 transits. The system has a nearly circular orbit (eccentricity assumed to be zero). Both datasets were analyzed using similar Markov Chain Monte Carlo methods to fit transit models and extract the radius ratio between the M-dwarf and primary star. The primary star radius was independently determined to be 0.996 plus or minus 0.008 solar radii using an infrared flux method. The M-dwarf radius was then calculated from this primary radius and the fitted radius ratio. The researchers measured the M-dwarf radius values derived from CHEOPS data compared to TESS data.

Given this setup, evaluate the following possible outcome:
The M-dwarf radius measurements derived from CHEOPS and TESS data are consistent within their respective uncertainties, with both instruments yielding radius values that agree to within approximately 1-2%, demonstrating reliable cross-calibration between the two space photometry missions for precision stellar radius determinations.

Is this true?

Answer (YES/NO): NO